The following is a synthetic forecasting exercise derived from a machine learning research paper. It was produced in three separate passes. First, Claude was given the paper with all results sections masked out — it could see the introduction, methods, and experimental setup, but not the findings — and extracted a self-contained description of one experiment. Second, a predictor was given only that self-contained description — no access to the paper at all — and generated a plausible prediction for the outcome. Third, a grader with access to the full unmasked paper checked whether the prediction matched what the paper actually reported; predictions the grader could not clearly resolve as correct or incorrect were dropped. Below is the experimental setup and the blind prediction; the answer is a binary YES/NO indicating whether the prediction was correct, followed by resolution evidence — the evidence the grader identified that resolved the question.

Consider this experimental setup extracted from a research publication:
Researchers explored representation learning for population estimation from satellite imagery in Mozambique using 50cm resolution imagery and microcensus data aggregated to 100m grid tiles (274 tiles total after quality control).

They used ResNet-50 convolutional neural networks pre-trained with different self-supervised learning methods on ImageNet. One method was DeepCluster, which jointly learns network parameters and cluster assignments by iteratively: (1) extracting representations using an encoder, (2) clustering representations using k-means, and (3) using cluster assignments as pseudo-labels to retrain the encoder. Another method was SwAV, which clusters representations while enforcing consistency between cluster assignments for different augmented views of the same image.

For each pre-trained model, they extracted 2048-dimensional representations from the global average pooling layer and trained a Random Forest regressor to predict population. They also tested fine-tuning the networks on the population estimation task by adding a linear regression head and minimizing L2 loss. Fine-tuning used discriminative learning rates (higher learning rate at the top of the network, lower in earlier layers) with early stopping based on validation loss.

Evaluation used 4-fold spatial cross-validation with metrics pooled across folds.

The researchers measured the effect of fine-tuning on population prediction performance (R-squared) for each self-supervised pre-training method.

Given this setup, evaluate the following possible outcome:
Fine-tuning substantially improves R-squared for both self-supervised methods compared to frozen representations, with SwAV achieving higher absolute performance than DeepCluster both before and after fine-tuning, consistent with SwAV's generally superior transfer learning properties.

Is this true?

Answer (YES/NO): NO